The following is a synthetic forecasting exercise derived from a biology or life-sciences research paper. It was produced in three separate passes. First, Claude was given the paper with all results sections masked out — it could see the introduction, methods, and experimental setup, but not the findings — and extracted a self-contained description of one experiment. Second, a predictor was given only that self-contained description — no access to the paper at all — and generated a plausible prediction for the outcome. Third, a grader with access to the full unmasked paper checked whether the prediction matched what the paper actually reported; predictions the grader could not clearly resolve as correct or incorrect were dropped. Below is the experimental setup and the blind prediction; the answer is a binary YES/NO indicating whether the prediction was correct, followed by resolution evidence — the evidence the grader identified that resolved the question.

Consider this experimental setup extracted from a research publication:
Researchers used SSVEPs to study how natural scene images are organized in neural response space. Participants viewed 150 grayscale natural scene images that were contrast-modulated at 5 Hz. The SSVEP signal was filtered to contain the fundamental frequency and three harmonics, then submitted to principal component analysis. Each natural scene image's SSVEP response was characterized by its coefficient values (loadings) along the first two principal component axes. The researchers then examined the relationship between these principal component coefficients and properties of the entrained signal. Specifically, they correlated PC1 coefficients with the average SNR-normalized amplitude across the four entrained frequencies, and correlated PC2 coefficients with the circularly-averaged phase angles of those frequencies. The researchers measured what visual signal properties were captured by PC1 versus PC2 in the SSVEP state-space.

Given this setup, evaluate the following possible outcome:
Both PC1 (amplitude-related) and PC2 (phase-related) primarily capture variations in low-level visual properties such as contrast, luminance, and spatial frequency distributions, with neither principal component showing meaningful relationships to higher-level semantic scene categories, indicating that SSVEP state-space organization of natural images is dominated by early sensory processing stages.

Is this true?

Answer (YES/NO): YES